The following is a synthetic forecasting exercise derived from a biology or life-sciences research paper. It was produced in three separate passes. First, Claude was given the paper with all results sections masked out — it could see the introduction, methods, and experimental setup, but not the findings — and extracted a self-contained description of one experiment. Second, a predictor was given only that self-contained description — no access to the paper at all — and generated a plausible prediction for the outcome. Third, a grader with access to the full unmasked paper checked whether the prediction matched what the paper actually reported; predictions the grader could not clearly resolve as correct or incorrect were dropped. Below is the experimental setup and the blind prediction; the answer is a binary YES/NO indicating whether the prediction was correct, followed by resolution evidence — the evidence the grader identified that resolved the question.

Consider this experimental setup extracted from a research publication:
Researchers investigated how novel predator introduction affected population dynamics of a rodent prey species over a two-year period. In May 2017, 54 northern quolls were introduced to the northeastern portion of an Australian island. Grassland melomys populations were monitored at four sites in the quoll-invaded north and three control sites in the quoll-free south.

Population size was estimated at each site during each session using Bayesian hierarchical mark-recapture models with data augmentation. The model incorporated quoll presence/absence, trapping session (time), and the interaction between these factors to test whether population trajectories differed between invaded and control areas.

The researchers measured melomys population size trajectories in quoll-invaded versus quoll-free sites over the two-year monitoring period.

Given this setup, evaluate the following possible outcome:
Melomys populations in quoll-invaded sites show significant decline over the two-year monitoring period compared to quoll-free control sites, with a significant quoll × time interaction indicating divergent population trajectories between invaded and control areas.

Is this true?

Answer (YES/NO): YES